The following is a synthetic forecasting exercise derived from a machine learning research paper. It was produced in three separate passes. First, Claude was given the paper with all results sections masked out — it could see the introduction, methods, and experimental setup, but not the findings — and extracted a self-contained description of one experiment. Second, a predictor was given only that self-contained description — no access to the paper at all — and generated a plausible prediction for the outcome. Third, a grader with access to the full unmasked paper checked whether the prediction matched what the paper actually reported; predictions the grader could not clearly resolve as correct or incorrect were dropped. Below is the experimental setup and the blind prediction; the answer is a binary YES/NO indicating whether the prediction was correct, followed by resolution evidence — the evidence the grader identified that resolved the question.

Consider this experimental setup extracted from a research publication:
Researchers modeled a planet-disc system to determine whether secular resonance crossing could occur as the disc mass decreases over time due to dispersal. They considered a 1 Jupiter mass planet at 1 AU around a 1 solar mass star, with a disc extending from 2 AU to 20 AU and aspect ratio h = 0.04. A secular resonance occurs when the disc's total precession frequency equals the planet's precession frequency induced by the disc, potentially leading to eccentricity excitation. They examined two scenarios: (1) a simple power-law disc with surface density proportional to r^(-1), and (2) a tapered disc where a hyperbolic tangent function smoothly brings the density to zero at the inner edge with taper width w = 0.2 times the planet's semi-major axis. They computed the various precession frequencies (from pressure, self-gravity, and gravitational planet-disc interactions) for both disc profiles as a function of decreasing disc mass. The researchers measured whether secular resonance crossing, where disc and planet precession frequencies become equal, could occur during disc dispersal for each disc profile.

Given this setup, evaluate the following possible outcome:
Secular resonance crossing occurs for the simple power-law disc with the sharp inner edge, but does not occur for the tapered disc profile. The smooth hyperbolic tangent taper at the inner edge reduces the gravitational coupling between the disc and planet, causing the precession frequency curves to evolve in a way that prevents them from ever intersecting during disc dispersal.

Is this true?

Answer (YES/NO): NO